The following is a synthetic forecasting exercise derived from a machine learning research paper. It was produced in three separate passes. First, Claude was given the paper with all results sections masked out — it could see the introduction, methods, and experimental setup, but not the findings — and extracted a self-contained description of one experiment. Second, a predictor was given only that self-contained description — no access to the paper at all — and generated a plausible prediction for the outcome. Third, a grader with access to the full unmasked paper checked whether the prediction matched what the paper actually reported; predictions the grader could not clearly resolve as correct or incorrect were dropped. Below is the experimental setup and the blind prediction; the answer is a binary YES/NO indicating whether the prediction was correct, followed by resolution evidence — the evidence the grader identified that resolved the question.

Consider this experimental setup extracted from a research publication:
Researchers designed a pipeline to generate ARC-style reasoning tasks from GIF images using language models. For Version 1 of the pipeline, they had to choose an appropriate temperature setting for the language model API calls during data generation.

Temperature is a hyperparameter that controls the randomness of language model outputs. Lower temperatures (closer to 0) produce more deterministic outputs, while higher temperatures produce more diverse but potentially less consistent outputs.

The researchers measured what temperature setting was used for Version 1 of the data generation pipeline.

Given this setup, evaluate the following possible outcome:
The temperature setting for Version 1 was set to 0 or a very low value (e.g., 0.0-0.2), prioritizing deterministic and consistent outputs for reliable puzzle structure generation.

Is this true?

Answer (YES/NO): YES